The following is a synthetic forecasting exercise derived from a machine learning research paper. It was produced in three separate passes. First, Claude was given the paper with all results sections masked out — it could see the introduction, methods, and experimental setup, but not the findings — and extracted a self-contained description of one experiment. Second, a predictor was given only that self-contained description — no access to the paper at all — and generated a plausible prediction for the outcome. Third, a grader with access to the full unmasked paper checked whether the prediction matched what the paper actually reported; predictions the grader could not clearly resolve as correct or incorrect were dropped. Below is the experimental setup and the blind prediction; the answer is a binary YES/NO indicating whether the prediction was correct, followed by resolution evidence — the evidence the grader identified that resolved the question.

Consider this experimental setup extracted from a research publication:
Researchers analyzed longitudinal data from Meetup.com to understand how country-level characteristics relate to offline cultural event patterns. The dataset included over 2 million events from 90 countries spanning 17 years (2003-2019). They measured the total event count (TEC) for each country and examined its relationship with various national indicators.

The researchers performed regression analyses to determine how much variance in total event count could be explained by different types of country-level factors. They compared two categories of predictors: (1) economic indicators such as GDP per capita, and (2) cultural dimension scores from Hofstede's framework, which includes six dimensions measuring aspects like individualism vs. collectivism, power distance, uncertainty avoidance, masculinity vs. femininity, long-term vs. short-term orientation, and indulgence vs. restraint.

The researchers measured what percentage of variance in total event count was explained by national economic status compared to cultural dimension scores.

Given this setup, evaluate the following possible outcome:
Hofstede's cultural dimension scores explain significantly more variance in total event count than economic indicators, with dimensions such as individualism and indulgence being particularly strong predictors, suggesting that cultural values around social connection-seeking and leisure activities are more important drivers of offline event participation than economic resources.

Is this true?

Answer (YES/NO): NO